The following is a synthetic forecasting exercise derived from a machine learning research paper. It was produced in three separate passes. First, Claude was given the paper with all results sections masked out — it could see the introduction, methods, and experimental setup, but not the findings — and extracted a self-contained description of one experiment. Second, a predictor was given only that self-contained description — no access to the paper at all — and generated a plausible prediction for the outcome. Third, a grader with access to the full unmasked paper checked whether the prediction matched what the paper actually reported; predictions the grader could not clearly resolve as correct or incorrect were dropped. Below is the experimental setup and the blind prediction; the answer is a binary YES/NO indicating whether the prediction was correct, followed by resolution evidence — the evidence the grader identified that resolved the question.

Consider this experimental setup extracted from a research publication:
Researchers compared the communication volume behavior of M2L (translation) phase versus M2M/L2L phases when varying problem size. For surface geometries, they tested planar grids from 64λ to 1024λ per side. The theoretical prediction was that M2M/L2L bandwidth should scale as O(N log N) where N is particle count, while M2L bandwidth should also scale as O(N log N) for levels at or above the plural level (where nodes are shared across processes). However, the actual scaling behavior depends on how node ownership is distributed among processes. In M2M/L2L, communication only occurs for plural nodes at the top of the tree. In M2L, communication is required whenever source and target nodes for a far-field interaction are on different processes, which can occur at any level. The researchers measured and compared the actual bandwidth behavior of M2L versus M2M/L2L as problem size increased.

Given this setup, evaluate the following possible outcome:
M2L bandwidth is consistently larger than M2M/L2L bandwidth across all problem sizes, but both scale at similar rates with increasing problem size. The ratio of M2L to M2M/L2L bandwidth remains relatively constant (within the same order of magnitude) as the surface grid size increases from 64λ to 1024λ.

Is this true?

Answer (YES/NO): NO